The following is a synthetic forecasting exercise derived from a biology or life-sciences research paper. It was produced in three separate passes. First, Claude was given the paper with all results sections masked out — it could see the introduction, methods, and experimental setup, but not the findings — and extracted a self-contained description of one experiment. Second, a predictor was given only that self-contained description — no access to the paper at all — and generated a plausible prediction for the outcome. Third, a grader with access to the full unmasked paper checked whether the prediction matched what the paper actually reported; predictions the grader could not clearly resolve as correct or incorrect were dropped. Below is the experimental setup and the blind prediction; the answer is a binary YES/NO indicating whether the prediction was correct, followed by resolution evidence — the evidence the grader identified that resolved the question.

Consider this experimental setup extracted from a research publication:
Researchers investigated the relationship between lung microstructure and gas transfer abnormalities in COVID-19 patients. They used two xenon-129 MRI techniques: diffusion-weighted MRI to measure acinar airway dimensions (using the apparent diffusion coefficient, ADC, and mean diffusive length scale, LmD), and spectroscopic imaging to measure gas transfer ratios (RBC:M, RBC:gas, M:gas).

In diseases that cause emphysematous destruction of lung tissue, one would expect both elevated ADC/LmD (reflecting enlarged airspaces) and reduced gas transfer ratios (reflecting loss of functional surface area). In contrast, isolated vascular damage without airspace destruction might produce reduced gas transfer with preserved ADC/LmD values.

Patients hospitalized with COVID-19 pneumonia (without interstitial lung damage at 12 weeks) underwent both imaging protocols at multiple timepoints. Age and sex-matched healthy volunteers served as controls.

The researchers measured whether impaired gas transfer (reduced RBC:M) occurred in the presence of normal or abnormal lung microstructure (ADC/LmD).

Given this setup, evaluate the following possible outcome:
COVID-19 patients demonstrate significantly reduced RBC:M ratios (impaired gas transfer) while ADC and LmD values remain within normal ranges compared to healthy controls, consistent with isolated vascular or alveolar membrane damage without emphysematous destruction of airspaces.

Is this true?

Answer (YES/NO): YES